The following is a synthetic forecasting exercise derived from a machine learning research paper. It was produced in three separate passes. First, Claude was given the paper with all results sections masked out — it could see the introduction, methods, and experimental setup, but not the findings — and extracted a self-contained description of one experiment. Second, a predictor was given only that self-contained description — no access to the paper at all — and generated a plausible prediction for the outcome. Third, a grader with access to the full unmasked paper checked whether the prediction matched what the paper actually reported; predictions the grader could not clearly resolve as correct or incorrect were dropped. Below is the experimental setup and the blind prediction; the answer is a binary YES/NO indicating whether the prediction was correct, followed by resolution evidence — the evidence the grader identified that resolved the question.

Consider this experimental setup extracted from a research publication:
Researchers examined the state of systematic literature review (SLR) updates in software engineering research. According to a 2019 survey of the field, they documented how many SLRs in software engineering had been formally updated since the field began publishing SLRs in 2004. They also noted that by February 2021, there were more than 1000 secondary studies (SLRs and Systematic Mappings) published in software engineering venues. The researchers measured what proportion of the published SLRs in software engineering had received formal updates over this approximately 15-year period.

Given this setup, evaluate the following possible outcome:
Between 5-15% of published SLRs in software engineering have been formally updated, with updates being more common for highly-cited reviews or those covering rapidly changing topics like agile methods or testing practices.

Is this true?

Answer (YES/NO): NO